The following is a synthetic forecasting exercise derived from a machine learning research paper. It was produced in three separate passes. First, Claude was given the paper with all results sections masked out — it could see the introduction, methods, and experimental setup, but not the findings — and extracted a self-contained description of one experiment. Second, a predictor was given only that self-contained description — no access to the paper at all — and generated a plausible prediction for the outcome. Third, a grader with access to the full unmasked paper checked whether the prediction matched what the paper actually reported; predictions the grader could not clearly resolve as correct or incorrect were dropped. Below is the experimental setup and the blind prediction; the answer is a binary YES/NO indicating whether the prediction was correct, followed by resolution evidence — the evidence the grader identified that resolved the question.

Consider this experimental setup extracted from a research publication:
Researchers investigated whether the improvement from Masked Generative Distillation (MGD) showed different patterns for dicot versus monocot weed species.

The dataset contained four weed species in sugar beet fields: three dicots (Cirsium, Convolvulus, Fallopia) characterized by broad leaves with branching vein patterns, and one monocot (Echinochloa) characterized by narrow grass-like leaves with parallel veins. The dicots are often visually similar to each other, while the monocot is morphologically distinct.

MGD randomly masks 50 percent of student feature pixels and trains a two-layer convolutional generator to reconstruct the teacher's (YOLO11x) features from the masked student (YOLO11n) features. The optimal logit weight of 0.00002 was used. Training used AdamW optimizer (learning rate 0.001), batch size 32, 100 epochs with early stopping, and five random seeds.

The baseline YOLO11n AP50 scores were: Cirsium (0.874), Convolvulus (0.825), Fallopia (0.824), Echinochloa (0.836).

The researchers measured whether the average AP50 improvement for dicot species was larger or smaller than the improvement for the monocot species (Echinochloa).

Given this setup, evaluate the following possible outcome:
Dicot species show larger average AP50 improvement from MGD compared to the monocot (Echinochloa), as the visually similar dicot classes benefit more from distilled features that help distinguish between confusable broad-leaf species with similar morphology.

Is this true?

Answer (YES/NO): YES